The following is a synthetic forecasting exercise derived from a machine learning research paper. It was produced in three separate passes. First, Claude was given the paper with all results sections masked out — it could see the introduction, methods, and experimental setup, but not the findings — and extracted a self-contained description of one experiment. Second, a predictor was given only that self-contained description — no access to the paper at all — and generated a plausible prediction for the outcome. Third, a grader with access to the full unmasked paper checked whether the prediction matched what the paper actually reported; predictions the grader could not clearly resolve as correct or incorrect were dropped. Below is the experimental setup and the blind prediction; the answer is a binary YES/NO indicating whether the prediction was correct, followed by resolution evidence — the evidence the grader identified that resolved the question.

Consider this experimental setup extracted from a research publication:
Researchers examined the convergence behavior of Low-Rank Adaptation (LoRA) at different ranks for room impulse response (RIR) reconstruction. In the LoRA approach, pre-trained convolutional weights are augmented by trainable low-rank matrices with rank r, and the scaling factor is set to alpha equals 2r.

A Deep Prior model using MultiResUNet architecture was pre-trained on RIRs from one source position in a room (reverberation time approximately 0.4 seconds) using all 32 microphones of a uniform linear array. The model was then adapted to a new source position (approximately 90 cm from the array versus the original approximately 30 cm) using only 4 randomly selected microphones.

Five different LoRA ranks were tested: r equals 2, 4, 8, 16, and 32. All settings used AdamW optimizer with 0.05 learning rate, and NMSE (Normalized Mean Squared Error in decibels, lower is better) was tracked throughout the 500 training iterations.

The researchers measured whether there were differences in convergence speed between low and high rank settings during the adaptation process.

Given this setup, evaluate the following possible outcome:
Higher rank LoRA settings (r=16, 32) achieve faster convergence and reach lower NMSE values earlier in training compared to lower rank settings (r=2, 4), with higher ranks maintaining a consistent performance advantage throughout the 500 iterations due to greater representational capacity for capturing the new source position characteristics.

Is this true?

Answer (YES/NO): NO